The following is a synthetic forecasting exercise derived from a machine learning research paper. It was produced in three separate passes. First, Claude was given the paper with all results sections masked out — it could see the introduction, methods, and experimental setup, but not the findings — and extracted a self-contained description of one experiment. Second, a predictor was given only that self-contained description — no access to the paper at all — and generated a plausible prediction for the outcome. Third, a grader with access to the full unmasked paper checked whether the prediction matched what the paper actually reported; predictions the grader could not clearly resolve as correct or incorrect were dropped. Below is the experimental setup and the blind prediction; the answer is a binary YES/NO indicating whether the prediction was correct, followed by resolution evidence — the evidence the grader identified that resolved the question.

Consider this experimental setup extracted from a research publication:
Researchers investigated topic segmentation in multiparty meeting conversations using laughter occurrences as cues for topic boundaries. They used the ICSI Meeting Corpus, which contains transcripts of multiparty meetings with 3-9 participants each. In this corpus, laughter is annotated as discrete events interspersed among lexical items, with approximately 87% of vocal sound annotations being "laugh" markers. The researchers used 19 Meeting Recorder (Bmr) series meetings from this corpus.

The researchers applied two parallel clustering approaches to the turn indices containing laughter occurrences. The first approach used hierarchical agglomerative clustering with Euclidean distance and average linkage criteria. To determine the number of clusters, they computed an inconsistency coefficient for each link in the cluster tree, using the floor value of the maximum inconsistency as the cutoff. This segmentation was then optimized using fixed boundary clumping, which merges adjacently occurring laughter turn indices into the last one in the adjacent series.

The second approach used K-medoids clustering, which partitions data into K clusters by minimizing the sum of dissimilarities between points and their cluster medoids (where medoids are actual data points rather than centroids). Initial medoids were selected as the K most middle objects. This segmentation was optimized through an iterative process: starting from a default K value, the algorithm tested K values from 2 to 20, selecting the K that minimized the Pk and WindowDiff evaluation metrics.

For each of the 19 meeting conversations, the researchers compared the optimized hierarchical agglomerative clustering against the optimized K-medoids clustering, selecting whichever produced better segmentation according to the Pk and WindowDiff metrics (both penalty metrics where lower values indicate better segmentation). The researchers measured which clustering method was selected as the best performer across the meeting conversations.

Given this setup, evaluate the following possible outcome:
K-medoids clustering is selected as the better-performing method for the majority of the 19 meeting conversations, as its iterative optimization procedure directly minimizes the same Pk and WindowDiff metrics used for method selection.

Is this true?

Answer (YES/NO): YES